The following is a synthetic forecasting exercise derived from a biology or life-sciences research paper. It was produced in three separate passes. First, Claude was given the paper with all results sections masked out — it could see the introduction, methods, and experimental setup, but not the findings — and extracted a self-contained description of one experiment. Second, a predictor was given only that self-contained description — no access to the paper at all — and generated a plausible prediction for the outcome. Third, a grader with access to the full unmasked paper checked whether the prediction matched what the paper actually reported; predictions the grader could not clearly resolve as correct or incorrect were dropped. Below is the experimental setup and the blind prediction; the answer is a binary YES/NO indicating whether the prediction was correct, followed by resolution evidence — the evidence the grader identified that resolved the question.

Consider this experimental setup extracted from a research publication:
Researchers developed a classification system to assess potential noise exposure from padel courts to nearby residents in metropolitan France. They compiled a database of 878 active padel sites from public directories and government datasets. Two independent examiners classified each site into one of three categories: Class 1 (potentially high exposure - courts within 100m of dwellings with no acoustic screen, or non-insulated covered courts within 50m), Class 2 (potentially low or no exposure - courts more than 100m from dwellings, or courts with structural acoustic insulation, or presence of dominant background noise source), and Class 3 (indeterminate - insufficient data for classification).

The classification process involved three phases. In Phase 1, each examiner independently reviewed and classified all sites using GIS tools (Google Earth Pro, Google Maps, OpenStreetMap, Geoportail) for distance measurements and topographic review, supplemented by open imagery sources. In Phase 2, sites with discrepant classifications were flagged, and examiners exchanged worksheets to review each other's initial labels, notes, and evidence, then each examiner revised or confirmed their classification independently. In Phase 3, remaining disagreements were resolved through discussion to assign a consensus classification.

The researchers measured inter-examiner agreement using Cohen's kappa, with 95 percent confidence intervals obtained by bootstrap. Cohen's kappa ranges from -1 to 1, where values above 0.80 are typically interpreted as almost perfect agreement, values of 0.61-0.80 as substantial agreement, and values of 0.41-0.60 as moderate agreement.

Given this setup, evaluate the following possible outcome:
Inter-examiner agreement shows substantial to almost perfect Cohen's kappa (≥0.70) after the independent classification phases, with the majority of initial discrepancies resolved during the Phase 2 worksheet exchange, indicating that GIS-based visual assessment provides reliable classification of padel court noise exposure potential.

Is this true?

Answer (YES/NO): NO